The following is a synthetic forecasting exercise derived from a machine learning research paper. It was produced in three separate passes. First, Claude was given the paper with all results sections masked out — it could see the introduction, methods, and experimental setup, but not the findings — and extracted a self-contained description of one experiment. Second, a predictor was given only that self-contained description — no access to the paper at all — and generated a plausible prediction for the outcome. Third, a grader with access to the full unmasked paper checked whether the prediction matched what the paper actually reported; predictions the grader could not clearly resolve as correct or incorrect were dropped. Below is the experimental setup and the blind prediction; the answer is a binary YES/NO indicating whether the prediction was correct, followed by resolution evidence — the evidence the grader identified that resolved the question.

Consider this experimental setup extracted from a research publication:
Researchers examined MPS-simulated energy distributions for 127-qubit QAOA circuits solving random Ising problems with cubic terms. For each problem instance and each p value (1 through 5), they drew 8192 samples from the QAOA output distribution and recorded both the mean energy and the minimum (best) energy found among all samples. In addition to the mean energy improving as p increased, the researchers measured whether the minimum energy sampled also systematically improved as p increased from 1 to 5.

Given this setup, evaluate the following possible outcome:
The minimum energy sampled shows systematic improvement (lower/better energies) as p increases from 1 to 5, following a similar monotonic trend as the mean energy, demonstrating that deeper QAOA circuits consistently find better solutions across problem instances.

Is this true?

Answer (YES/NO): YES